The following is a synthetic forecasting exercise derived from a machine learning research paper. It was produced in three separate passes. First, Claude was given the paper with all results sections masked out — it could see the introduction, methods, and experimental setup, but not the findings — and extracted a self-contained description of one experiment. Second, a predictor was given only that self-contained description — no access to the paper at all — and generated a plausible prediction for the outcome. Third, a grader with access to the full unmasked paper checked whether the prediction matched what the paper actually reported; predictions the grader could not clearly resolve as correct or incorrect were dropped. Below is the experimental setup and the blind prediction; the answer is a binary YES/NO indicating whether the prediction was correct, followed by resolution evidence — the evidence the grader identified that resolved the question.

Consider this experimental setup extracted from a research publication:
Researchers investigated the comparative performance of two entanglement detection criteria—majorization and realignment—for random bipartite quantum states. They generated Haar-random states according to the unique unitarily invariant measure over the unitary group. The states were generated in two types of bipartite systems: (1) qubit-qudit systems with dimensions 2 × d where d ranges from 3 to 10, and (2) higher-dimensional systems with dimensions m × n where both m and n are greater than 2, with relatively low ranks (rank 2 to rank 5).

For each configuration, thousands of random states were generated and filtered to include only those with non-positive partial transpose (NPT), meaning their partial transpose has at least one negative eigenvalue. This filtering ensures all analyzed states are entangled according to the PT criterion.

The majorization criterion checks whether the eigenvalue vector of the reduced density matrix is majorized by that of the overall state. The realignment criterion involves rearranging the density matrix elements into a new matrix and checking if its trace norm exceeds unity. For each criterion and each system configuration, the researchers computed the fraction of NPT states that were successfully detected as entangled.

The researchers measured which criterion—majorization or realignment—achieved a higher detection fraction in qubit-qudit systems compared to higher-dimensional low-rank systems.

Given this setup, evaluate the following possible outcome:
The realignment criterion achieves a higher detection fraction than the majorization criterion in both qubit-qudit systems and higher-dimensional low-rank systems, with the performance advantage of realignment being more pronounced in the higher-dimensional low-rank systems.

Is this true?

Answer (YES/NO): NO